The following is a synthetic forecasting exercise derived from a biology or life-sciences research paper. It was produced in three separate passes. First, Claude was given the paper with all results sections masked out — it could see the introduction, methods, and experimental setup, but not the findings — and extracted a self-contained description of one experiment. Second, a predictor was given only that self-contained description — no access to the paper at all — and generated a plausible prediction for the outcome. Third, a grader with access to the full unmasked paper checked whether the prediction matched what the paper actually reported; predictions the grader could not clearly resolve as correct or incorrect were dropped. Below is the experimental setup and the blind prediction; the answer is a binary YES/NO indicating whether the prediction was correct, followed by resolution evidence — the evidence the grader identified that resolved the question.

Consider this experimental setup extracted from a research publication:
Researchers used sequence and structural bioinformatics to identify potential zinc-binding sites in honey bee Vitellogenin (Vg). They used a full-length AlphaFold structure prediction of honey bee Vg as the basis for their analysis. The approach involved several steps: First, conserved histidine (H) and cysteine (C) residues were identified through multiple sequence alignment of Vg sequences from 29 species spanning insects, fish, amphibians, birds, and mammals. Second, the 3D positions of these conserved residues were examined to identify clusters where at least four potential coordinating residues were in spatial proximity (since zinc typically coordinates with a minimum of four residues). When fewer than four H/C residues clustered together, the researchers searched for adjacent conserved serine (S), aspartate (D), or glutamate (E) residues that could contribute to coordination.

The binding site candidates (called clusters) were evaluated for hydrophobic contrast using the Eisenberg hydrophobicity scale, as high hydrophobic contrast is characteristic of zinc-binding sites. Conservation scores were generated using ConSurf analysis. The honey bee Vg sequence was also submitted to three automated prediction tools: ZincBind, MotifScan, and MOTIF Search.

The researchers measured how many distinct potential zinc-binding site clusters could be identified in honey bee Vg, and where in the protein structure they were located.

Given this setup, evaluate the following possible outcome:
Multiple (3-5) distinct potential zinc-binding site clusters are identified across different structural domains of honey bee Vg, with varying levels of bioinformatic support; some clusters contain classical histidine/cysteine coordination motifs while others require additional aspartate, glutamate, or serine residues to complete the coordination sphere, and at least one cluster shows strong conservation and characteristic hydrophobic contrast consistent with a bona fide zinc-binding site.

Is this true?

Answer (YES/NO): NO